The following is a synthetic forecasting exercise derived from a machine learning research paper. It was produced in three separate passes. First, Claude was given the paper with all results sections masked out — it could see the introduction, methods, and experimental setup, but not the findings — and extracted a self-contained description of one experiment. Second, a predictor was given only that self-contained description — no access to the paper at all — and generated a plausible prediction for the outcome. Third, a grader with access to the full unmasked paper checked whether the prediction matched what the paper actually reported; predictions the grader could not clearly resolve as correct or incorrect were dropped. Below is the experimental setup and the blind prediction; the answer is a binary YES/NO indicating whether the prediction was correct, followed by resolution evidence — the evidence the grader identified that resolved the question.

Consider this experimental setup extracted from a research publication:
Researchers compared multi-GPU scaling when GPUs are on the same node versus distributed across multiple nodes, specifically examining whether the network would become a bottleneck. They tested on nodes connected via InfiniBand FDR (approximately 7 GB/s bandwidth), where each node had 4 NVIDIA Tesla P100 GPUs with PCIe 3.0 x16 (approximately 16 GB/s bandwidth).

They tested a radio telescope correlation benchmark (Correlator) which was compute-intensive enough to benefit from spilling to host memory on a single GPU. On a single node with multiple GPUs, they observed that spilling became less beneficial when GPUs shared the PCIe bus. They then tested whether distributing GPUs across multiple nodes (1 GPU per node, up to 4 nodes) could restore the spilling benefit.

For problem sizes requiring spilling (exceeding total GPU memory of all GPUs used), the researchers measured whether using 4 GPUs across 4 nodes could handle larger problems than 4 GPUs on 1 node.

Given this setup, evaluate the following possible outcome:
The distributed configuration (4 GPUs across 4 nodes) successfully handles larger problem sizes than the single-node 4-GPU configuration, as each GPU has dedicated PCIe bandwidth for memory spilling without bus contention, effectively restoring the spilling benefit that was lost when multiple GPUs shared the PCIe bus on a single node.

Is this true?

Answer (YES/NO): YES